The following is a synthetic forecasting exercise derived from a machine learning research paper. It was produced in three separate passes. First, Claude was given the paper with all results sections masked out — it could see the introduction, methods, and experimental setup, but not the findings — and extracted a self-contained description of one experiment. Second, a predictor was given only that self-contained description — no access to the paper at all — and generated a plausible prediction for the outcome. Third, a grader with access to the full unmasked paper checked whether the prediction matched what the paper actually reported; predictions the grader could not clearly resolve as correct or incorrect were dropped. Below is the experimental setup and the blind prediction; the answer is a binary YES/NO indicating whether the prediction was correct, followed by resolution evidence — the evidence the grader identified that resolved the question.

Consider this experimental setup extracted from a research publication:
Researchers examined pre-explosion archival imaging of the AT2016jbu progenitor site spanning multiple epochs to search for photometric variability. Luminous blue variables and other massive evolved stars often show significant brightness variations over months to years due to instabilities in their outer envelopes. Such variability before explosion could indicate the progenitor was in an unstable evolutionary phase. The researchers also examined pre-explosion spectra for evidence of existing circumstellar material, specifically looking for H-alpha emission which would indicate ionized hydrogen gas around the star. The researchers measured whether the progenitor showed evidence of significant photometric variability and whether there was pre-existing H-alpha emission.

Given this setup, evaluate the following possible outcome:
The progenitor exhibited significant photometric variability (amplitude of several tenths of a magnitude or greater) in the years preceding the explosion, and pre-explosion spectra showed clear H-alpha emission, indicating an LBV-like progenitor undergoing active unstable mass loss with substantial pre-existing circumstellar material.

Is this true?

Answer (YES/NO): NO